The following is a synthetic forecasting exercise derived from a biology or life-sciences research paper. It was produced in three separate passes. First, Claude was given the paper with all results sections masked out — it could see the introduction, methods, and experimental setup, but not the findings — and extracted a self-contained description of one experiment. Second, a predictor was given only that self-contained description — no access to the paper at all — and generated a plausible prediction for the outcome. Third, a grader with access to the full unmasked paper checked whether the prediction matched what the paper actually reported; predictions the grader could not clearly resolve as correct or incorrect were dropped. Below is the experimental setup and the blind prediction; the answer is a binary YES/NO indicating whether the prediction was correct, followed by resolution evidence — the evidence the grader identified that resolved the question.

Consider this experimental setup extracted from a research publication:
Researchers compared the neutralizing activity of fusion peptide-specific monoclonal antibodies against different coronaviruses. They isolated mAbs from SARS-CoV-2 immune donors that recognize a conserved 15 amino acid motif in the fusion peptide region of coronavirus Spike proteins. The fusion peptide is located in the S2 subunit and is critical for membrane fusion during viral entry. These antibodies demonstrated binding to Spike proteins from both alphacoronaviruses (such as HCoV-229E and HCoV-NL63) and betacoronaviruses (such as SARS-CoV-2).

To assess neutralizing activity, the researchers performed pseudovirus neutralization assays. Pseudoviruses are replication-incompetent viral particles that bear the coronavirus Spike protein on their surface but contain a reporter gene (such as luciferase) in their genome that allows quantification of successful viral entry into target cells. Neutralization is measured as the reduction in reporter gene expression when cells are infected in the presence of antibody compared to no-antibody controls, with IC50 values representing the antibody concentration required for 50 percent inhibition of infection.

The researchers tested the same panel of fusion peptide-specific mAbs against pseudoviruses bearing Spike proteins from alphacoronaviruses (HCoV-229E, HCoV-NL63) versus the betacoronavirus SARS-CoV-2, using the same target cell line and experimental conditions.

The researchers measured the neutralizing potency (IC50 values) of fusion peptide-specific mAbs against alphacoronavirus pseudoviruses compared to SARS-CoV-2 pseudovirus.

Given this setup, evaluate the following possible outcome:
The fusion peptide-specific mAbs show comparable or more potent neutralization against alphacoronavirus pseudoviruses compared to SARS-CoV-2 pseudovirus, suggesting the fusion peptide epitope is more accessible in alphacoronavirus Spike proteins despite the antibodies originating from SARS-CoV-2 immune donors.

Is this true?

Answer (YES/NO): YES